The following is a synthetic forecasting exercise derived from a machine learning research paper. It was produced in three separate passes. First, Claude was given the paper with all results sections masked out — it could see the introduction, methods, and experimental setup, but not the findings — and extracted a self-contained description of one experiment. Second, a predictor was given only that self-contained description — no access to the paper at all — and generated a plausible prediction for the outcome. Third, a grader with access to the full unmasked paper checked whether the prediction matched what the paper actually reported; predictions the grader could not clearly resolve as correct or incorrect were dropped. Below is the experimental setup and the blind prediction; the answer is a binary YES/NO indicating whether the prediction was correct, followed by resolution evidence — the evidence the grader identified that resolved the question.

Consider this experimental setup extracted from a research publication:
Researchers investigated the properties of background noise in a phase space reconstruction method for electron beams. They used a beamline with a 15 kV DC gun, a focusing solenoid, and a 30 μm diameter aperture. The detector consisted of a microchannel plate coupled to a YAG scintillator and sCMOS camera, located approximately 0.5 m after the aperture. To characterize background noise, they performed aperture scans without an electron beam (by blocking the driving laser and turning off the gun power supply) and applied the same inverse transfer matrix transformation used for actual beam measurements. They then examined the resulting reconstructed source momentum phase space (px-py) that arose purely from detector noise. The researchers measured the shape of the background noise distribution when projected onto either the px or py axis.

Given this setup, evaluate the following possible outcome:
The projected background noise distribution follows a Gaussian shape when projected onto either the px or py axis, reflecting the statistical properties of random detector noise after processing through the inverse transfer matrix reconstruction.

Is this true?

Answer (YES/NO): YES